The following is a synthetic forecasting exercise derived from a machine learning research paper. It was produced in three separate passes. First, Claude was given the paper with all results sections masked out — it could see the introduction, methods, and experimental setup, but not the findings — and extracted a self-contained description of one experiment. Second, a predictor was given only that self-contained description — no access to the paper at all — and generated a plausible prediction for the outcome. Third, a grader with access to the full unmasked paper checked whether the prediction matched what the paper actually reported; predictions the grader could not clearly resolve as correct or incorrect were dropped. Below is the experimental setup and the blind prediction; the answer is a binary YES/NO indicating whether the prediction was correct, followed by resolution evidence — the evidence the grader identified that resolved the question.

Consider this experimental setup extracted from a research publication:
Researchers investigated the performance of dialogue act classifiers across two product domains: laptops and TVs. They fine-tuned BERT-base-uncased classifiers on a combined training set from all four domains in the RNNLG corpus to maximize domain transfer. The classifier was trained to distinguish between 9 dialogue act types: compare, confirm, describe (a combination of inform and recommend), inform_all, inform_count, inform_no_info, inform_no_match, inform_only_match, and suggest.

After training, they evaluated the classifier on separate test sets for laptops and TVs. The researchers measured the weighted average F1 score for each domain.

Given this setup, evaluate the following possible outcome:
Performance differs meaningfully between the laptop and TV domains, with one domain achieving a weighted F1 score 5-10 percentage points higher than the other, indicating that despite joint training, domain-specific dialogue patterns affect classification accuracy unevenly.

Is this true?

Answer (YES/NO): NO